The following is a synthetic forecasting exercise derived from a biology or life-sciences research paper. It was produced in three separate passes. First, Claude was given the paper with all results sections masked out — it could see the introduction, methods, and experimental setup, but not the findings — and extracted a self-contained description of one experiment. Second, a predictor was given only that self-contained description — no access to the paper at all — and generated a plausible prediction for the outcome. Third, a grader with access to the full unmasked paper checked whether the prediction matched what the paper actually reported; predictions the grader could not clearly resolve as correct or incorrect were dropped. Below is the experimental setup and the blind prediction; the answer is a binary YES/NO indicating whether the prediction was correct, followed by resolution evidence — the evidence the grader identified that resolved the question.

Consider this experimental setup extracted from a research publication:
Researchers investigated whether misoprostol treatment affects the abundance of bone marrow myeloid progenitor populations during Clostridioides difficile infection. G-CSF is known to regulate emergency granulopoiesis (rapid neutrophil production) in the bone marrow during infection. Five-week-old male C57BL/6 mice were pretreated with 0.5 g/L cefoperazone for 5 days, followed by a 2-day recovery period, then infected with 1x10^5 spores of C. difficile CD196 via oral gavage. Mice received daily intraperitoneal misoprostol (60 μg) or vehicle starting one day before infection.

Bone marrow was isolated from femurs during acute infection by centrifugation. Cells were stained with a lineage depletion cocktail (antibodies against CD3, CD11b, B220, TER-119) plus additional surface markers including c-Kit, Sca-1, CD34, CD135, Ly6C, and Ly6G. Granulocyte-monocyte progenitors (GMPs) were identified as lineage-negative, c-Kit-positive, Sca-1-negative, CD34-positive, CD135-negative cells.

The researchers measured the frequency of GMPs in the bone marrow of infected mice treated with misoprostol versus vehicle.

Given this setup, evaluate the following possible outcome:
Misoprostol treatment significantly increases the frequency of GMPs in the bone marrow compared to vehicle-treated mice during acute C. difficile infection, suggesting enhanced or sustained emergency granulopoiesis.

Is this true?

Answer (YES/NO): NO